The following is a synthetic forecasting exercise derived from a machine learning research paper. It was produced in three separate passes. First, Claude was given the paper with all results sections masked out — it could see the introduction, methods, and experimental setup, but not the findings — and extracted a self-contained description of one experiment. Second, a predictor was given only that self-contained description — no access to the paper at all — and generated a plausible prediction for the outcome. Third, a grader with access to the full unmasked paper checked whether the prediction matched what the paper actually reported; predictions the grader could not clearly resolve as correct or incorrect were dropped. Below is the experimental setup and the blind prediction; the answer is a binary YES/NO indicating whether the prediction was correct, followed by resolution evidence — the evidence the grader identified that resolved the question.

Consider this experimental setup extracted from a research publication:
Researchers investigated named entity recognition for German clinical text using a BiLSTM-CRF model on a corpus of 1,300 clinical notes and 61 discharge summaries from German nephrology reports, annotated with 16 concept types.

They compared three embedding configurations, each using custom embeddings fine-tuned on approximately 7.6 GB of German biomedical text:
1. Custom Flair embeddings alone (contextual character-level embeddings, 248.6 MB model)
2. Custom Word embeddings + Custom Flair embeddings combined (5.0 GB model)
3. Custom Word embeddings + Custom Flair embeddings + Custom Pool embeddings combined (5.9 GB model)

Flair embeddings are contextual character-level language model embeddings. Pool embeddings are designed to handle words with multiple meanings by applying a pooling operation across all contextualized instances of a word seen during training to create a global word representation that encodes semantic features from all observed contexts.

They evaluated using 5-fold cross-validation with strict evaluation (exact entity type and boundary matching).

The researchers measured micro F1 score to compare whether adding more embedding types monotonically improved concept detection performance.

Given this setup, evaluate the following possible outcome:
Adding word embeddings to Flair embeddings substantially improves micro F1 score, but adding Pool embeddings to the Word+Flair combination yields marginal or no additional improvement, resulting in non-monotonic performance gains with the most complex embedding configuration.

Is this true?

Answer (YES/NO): NO